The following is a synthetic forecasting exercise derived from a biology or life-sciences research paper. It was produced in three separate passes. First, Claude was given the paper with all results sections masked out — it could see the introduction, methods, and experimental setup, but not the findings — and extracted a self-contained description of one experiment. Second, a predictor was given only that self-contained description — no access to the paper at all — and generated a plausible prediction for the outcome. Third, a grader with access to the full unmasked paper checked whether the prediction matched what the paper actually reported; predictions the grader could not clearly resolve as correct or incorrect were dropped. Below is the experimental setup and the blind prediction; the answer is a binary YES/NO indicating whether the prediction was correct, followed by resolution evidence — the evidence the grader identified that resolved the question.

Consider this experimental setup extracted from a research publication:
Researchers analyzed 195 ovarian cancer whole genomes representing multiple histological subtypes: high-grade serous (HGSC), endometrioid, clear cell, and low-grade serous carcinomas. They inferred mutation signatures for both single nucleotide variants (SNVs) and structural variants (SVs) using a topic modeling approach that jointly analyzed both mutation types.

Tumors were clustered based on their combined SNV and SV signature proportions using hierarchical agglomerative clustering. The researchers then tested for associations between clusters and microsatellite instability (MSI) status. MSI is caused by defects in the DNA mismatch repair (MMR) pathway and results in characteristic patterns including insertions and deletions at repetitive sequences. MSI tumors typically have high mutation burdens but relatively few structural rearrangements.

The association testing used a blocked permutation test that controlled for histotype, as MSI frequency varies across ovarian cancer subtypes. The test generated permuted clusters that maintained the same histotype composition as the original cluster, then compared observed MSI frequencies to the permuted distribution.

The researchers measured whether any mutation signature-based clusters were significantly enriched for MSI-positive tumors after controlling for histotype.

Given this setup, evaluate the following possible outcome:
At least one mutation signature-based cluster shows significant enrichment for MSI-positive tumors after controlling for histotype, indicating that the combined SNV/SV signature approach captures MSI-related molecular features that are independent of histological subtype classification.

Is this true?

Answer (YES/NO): YES